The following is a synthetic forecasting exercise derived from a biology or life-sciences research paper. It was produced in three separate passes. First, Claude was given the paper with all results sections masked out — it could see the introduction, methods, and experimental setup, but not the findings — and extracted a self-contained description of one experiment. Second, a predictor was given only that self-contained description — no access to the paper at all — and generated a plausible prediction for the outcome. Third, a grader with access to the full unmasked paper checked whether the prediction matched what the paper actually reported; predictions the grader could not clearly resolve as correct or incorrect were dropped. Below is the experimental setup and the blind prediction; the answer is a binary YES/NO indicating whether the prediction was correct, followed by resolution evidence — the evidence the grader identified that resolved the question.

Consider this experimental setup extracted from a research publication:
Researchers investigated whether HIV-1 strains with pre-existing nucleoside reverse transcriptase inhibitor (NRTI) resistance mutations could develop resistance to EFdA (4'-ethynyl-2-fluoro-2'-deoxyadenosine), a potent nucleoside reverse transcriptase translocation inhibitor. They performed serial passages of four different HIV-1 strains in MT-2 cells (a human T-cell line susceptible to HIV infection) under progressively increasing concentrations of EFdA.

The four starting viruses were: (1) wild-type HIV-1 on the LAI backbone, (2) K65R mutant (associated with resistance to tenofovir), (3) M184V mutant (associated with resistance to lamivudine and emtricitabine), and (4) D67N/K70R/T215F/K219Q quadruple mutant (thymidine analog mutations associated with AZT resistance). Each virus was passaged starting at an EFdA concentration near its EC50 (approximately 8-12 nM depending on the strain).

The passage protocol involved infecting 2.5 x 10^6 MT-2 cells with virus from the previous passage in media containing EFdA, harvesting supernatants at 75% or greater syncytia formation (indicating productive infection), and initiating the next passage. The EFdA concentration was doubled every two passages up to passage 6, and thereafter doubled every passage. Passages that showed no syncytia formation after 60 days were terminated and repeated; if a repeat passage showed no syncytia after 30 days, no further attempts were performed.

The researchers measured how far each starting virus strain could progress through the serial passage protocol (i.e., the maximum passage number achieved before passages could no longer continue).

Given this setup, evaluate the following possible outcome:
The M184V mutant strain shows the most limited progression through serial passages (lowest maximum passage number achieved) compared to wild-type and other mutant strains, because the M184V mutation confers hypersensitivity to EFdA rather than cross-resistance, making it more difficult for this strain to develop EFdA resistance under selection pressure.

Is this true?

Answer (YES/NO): NO